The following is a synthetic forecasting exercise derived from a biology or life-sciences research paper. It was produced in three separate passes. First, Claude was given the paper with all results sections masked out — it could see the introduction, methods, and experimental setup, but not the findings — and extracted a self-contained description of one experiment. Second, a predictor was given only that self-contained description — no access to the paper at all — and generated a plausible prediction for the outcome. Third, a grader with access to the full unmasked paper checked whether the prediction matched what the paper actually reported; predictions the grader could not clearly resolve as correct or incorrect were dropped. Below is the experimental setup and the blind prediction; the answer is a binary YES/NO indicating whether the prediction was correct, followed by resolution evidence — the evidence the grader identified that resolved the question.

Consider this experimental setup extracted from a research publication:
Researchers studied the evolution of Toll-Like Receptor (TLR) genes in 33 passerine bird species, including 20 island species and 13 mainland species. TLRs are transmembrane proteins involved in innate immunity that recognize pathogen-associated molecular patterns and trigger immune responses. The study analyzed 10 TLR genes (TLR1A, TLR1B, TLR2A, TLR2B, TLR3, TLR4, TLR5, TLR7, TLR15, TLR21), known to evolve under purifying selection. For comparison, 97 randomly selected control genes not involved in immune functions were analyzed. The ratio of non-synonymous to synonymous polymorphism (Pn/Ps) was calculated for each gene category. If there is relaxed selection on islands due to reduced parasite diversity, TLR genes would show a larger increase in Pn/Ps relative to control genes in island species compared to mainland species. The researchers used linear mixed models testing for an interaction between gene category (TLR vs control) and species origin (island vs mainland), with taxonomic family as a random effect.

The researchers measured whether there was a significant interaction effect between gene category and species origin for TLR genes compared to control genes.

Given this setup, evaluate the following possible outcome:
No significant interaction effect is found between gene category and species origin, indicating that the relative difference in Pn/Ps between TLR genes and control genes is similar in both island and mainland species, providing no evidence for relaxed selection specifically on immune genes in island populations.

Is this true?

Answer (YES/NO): YES